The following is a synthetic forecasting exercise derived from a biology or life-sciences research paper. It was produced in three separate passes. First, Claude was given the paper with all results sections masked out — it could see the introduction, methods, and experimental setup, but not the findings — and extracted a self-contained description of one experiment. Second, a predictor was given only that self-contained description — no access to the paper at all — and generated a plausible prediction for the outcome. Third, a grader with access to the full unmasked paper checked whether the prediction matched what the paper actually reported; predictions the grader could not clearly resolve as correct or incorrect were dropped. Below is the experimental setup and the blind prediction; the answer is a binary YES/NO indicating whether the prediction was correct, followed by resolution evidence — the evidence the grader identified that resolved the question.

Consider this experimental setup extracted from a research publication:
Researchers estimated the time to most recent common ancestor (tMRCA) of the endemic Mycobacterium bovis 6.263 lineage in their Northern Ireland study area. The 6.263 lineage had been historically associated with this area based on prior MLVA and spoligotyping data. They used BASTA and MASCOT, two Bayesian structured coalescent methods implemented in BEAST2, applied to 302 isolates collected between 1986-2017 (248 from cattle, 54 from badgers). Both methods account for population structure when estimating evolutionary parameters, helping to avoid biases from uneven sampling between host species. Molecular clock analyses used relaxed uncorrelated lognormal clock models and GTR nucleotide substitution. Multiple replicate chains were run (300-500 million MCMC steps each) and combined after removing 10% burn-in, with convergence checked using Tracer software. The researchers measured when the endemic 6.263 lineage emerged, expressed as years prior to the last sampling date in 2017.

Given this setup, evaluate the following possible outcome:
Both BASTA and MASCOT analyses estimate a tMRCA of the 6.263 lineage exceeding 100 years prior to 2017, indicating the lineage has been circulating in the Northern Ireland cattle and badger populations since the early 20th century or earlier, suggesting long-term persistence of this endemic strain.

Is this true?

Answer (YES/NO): NO